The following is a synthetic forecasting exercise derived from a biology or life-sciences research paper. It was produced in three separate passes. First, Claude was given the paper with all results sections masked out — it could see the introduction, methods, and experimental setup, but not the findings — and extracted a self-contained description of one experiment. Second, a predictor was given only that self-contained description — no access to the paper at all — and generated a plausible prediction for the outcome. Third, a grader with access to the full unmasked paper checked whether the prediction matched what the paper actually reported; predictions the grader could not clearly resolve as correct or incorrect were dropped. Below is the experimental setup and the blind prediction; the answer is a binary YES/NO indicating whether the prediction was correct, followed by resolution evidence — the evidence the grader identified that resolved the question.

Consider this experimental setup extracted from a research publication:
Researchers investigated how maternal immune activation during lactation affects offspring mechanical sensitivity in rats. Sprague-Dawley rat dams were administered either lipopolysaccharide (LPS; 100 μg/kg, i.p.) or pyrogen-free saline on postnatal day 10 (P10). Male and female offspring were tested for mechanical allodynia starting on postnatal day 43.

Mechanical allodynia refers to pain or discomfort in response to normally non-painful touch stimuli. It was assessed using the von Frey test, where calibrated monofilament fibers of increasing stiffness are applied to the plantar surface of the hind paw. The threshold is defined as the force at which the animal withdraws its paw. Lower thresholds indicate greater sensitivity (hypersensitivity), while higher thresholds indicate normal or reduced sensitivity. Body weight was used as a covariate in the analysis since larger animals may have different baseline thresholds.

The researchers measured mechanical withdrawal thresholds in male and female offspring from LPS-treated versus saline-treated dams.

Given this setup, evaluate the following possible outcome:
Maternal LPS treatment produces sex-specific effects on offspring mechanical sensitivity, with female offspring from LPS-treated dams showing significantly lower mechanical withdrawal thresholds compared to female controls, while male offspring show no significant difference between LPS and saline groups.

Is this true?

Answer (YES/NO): NO